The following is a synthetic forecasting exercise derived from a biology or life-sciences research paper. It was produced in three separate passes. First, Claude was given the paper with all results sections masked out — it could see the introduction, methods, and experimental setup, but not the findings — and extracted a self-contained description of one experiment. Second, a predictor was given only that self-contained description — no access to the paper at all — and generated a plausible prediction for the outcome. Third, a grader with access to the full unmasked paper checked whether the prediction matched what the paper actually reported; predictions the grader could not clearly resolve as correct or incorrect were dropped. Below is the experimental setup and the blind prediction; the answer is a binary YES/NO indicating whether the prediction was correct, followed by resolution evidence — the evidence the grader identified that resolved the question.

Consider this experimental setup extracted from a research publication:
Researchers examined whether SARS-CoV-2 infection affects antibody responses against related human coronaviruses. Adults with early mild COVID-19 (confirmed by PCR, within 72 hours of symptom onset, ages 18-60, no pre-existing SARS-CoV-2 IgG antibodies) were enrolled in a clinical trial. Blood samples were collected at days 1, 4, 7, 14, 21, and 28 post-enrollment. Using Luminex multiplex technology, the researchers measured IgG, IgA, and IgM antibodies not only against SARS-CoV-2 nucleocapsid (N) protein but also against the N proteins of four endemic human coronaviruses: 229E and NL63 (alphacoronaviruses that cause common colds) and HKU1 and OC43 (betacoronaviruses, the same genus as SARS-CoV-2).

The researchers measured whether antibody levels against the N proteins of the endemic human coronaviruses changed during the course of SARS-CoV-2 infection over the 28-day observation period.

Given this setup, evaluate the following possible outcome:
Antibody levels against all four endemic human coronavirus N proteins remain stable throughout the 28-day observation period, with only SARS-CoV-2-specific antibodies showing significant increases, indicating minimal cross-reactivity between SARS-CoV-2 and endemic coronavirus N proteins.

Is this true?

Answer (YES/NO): YES